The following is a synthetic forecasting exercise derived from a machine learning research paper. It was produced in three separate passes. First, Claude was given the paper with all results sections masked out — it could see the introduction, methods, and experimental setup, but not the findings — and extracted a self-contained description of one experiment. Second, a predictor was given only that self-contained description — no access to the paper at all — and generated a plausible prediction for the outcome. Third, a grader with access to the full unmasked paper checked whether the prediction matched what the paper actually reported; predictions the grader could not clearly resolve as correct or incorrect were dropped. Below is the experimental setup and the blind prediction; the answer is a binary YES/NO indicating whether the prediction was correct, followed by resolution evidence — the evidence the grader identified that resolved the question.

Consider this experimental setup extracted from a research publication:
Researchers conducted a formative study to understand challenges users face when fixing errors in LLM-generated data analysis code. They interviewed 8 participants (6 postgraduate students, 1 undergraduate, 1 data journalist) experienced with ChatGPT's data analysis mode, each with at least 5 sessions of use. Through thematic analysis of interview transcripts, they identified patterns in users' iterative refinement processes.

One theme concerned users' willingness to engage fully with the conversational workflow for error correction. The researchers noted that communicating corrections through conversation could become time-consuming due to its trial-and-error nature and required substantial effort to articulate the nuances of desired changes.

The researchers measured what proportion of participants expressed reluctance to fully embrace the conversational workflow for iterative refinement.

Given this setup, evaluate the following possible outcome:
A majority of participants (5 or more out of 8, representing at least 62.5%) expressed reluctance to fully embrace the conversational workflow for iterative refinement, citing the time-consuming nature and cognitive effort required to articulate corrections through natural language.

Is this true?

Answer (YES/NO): YES